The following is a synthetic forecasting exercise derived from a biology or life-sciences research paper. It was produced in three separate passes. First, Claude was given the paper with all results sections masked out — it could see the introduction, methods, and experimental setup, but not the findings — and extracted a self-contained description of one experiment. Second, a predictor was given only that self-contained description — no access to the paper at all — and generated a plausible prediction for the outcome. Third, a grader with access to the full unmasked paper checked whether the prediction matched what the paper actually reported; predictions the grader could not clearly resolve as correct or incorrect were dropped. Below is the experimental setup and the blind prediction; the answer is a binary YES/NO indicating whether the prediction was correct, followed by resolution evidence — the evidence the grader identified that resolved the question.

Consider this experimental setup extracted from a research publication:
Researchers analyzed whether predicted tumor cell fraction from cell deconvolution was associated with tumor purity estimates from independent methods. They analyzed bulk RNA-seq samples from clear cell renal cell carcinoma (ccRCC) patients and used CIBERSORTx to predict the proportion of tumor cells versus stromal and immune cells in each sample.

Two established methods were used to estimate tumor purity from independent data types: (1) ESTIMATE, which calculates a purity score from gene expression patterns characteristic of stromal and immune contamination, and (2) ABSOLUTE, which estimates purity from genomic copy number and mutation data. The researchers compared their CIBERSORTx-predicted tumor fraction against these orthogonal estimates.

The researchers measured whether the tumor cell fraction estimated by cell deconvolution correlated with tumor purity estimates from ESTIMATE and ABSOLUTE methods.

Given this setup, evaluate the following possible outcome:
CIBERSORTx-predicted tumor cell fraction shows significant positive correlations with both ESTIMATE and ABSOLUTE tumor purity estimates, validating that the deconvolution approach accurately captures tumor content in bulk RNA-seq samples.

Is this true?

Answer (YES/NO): YES